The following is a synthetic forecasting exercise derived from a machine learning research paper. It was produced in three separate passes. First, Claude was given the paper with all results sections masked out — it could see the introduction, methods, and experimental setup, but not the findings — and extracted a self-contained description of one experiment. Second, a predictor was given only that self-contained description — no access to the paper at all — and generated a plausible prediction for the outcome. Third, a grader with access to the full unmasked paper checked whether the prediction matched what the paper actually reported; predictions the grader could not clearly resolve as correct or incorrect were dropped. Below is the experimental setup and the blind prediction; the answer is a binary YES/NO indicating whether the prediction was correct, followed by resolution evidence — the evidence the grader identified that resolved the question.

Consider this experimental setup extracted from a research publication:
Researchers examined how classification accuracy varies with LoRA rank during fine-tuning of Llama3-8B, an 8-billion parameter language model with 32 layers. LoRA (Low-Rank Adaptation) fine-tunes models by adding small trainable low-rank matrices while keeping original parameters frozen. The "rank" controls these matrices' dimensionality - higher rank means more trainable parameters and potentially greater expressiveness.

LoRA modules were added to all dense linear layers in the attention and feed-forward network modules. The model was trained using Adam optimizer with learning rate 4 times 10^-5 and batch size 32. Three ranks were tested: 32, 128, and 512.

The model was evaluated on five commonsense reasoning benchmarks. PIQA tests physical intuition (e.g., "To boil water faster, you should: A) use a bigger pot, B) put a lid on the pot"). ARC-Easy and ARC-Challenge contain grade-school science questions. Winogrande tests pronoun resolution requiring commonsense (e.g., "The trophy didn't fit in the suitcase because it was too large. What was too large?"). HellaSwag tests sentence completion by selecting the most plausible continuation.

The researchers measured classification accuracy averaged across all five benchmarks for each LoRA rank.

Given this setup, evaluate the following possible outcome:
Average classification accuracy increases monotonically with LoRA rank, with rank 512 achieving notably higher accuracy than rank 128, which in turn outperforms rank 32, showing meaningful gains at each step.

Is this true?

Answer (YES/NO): NO